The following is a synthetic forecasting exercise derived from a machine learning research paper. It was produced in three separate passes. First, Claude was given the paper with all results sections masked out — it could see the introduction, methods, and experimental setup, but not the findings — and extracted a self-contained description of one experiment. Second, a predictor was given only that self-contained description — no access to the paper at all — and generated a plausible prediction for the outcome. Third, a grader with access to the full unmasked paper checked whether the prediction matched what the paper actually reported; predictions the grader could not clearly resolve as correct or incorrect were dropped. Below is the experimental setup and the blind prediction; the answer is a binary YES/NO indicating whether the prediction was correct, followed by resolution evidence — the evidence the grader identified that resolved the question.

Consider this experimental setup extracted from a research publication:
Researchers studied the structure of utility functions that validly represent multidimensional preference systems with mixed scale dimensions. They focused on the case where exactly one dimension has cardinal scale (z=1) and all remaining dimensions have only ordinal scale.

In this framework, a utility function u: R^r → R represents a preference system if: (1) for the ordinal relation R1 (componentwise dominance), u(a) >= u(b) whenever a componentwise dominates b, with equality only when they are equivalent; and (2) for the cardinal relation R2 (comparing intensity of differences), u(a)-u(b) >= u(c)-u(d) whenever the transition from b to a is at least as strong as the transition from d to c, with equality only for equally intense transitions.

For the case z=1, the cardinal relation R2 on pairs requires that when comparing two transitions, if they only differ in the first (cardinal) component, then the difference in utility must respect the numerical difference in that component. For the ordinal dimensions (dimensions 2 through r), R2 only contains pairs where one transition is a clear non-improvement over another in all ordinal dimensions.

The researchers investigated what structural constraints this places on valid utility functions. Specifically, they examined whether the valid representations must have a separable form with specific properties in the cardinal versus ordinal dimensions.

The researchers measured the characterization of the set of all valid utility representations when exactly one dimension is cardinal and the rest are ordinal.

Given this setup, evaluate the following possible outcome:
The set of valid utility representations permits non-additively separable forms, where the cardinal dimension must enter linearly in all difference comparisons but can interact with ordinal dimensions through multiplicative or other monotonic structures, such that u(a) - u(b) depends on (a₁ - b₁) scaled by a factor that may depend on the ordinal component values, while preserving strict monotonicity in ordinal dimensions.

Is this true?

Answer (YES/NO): YES